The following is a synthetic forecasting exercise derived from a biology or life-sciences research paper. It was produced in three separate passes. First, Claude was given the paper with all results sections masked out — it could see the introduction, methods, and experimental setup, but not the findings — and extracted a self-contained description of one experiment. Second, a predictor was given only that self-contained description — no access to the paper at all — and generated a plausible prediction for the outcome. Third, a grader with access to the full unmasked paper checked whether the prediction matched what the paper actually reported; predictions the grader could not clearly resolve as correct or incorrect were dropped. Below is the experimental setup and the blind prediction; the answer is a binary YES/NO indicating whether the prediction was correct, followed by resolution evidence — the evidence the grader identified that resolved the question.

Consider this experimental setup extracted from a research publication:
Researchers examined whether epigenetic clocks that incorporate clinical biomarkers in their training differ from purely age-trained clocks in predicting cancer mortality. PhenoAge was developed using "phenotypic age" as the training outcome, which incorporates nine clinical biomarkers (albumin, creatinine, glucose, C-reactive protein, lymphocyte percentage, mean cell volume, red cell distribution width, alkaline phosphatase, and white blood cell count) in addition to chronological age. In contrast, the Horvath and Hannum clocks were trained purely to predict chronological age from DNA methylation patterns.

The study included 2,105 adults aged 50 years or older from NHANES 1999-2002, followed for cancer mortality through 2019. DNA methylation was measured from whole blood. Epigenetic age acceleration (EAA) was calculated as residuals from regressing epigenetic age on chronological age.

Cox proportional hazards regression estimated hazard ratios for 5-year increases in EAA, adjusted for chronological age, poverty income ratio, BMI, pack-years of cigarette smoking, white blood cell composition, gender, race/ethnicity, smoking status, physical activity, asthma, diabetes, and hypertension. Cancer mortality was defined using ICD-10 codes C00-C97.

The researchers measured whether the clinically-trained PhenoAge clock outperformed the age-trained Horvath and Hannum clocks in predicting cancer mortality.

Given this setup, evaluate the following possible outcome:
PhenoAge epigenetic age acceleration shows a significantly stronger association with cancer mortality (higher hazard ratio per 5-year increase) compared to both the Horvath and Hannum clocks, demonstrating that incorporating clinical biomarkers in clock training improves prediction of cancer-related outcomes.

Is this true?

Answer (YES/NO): NO